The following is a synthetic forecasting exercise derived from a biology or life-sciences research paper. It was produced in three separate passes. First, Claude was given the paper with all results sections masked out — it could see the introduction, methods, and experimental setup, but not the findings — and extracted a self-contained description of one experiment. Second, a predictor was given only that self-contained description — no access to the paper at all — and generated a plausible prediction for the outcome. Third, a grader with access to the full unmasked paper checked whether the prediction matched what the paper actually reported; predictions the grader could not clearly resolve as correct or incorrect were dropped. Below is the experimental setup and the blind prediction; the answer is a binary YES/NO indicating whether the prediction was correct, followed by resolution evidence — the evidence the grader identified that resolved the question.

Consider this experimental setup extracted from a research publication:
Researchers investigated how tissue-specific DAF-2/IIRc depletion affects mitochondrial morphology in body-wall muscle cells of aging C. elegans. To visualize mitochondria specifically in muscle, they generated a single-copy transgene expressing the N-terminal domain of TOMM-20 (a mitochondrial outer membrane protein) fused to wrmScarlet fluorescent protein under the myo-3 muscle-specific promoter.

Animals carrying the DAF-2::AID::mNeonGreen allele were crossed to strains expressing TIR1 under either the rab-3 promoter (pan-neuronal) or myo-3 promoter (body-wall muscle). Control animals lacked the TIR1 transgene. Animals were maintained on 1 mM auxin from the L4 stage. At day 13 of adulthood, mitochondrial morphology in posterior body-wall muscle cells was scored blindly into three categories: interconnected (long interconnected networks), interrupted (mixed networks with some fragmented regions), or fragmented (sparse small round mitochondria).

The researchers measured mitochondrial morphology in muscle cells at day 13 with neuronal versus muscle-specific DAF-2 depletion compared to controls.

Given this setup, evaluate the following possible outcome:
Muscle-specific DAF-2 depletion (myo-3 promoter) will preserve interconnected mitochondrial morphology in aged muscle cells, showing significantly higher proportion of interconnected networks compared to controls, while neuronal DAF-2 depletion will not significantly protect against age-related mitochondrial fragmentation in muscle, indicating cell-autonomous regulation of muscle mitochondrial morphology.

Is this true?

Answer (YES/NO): NO